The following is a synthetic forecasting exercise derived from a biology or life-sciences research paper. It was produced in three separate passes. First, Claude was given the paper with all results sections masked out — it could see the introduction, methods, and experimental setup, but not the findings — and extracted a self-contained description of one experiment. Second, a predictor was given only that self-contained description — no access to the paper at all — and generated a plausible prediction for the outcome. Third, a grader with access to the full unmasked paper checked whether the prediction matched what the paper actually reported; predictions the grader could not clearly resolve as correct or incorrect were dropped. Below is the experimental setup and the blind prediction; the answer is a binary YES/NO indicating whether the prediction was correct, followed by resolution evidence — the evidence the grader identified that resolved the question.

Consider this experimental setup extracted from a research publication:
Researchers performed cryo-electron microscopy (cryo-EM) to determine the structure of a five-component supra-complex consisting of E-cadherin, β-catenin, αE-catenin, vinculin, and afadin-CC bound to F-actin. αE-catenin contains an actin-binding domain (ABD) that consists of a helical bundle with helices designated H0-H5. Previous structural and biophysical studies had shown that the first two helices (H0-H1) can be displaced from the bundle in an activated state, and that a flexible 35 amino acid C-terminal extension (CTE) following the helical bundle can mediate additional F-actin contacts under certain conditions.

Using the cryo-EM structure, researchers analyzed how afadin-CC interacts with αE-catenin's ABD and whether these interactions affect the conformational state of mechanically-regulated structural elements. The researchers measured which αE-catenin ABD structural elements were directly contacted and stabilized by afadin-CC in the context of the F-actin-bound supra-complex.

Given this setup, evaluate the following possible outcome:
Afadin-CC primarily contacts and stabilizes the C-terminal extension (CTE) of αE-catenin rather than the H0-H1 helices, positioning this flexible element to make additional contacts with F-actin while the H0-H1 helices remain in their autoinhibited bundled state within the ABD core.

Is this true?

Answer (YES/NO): NO